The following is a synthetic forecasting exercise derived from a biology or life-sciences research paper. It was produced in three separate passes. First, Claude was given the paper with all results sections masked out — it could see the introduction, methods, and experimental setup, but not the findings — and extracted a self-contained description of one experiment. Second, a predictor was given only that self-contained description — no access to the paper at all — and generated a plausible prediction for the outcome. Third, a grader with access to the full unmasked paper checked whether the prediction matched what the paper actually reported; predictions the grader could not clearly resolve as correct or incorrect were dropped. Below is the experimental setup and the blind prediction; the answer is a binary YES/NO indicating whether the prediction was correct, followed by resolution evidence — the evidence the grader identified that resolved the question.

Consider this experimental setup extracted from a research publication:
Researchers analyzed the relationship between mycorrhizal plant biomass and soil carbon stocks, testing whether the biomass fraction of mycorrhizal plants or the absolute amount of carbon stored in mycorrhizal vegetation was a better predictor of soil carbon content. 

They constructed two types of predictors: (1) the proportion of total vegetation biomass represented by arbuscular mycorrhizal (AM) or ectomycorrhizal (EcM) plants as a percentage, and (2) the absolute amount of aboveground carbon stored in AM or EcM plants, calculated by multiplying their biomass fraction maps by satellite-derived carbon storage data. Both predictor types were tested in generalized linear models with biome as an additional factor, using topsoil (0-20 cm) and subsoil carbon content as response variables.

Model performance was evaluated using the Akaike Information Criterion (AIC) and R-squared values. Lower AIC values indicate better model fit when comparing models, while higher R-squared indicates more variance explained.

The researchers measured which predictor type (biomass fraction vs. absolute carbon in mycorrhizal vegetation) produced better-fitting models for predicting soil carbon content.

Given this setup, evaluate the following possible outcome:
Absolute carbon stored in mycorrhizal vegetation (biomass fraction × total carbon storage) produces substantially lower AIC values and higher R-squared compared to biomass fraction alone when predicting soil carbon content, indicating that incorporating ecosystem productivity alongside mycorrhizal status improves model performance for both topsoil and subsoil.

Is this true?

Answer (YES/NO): NO